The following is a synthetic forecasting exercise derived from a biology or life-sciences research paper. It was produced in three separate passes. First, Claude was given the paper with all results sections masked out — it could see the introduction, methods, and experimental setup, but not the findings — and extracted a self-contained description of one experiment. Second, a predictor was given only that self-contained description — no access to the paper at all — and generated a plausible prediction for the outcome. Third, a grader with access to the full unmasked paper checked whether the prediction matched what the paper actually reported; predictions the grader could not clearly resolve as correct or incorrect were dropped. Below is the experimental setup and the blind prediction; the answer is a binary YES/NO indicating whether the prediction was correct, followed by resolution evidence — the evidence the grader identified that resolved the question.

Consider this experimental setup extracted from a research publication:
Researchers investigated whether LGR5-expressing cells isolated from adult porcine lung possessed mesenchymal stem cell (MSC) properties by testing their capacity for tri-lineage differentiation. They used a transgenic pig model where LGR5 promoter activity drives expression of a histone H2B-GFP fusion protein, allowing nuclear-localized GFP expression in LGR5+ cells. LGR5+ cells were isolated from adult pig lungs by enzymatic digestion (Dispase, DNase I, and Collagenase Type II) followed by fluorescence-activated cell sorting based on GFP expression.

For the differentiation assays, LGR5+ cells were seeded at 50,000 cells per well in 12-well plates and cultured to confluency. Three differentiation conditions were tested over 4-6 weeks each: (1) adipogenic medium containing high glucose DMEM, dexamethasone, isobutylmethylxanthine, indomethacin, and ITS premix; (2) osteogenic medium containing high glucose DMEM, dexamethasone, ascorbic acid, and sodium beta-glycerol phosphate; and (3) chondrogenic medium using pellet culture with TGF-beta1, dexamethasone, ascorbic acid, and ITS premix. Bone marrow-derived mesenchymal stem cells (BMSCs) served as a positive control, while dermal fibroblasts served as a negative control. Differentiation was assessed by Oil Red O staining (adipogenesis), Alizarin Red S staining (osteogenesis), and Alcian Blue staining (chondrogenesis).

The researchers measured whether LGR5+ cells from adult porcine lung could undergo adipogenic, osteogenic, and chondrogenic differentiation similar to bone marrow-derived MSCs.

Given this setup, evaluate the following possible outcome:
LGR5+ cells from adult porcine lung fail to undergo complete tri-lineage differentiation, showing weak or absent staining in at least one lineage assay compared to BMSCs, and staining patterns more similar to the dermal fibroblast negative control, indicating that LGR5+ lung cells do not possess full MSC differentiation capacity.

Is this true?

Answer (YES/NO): NO